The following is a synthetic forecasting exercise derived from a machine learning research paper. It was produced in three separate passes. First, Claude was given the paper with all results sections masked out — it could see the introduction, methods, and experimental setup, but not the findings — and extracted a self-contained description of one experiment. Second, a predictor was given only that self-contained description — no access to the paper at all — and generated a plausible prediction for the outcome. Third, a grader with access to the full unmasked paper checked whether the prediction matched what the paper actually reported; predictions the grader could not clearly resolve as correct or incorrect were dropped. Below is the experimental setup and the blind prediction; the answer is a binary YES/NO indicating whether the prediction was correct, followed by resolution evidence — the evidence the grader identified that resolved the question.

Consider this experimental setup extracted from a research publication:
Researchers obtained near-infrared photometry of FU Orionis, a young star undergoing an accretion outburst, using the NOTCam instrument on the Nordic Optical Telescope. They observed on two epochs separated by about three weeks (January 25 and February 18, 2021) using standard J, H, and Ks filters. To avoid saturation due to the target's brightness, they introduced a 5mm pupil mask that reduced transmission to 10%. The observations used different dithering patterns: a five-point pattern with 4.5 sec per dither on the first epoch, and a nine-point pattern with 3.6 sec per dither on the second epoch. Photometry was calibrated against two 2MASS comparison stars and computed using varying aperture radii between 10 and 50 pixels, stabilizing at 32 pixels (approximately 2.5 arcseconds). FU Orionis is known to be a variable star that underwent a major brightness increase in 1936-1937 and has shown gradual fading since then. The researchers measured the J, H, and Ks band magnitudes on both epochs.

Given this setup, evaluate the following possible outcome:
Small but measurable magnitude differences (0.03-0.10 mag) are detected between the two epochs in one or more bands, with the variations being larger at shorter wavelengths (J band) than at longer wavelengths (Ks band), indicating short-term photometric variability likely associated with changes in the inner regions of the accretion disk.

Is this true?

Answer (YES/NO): NO